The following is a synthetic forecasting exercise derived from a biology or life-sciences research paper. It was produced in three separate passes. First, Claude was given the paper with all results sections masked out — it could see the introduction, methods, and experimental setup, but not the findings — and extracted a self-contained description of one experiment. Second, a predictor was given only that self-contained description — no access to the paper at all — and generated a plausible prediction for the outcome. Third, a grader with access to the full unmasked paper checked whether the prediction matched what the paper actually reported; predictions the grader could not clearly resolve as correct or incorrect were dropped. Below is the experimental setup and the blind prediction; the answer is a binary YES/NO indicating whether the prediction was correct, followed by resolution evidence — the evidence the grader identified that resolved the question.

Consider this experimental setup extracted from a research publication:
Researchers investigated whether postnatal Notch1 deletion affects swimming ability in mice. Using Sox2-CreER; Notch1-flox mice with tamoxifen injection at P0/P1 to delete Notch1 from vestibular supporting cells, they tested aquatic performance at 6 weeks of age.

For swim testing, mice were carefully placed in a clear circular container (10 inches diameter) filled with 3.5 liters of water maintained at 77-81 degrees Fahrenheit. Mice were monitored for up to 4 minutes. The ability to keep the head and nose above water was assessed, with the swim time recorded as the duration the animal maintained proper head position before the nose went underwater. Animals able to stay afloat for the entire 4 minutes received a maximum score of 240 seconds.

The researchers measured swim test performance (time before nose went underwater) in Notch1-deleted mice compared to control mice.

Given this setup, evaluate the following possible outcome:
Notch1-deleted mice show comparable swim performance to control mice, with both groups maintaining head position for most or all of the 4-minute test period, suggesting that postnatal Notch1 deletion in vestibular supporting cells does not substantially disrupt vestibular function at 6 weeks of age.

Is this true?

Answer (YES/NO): NO